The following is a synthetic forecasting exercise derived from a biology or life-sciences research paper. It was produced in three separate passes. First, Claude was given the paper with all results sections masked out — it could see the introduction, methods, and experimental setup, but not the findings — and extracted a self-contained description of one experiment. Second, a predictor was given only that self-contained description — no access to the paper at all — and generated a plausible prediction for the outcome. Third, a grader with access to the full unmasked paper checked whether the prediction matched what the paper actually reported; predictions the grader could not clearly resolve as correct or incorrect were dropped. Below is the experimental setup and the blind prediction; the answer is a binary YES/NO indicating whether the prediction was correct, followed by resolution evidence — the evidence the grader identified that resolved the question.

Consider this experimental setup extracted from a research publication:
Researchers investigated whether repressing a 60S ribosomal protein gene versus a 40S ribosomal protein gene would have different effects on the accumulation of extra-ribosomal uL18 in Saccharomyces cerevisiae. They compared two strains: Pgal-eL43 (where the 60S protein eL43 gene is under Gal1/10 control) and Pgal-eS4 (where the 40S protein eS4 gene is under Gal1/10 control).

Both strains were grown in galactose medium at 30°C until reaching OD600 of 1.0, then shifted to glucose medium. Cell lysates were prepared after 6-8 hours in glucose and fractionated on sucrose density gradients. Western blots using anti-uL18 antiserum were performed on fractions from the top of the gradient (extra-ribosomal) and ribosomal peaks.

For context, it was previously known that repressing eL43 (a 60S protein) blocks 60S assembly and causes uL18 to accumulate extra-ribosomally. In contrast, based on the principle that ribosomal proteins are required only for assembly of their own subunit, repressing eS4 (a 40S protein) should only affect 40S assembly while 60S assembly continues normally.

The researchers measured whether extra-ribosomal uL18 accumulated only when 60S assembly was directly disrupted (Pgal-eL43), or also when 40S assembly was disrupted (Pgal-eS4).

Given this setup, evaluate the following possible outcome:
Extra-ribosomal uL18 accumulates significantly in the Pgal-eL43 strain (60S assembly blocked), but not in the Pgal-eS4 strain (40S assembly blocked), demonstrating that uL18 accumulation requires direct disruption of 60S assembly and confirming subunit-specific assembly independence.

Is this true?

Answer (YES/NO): NO